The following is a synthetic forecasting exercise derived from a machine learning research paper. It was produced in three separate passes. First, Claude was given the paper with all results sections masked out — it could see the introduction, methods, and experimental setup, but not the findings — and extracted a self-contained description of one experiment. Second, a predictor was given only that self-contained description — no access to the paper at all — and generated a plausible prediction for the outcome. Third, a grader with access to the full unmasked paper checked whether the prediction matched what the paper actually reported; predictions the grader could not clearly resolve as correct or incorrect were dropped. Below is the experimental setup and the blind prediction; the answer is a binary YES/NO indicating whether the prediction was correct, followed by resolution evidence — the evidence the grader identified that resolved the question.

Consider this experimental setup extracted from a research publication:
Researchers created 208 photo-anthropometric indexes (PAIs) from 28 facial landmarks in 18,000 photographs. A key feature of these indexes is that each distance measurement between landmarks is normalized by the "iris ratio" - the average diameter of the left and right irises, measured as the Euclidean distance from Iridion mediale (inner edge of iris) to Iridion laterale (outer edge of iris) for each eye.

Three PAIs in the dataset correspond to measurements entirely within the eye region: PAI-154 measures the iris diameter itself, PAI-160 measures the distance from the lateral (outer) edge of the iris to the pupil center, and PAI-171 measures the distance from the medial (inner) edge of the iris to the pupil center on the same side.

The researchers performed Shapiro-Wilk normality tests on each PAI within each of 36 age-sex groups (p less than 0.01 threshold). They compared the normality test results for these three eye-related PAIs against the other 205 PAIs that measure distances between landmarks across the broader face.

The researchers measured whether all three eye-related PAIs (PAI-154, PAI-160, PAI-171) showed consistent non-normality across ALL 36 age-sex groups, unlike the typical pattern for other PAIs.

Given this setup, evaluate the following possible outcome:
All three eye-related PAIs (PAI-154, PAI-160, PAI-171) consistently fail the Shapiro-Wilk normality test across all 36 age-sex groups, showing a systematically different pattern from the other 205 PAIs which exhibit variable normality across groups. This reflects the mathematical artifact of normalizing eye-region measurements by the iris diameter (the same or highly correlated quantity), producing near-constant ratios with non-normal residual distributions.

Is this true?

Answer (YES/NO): YES